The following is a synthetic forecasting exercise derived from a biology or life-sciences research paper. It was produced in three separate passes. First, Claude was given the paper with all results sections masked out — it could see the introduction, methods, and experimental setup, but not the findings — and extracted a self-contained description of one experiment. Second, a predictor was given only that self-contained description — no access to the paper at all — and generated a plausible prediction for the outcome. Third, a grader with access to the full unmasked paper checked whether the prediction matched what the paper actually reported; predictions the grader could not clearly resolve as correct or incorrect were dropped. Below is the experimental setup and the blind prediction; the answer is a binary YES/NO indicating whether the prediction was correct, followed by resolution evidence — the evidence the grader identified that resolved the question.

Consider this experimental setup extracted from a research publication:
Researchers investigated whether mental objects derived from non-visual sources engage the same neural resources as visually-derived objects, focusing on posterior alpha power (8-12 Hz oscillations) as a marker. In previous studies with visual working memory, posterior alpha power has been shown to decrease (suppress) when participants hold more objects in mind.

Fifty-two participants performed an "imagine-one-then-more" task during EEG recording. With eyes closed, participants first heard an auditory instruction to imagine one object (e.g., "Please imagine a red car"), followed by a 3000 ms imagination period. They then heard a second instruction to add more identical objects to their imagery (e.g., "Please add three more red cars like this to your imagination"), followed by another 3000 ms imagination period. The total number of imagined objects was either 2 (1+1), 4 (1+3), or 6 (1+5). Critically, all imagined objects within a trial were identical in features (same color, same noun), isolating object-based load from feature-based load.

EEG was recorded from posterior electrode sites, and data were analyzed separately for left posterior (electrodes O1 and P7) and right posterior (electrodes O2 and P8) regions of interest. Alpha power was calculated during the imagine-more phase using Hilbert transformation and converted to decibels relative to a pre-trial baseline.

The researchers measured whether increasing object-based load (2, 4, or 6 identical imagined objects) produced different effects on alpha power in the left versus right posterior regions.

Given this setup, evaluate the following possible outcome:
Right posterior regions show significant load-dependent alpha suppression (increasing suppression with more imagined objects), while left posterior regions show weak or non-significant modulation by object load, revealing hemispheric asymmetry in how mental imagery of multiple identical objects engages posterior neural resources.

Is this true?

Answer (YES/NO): NO